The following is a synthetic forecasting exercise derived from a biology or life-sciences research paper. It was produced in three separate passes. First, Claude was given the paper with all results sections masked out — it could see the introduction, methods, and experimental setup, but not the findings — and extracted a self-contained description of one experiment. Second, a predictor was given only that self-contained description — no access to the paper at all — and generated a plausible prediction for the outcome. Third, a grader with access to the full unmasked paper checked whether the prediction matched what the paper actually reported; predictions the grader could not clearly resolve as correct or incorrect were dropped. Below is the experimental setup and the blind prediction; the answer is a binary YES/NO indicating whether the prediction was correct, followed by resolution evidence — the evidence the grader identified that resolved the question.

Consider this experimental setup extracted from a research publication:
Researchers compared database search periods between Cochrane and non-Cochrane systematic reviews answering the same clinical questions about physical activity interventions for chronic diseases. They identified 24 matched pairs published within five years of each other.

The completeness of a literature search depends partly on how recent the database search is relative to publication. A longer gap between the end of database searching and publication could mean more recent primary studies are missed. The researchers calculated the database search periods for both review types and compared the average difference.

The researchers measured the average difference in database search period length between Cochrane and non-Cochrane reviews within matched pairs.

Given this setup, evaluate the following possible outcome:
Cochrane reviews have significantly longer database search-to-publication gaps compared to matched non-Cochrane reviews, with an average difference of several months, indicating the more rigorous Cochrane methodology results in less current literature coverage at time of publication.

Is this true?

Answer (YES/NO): NO